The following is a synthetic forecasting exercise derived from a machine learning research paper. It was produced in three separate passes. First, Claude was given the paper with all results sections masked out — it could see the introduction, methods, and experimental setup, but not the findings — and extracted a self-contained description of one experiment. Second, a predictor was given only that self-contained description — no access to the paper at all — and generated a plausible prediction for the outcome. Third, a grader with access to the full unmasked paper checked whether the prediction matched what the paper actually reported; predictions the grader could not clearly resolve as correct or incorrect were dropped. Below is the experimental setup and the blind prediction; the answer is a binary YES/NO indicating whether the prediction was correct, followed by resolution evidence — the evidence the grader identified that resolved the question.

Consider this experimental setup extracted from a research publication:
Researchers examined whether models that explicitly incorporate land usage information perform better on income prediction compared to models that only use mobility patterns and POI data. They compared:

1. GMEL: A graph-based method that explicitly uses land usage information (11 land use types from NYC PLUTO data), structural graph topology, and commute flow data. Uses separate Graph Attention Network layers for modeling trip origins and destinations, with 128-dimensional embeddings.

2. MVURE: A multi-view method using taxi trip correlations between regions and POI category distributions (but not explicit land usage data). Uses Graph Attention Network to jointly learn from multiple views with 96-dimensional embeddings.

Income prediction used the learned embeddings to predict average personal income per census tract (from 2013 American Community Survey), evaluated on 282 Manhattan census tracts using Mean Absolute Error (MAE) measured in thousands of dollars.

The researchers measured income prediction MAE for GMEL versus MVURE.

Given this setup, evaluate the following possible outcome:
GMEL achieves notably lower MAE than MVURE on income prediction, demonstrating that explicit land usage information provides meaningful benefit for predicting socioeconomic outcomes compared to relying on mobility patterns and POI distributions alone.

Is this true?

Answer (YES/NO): NO